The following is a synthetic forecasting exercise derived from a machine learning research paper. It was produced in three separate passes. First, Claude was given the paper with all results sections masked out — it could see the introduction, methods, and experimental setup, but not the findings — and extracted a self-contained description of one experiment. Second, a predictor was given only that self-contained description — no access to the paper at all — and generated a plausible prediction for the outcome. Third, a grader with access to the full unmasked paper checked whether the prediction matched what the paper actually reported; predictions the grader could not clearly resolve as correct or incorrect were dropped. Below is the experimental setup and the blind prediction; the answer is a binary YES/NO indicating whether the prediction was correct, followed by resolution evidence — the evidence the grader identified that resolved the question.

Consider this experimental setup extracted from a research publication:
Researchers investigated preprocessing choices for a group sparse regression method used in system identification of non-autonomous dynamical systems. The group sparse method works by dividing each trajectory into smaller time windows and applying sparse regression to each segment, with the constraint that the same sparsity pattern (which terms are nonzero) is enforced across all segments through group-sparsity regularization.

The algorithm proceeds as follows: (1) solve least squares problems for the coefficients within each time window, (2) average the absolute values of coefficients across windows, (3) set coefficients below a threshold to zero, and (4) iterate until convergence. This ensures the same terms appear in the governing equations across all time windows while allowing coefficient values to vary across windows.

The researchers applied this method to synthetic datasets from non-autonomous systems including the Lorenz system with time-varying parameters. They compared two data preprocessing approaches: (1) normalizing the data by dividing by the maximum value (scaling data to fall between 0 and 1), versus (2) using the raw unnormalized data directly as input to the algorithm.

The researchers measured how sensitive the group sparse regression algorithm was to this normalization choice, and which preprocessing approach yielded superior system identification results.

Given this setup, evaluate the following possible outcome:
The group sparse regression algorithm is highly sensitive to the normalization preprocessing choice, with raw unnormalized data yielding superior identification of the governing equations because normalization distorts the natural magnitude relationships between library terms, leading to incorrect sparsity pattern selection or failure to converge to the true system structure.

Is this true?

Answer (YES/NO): YES